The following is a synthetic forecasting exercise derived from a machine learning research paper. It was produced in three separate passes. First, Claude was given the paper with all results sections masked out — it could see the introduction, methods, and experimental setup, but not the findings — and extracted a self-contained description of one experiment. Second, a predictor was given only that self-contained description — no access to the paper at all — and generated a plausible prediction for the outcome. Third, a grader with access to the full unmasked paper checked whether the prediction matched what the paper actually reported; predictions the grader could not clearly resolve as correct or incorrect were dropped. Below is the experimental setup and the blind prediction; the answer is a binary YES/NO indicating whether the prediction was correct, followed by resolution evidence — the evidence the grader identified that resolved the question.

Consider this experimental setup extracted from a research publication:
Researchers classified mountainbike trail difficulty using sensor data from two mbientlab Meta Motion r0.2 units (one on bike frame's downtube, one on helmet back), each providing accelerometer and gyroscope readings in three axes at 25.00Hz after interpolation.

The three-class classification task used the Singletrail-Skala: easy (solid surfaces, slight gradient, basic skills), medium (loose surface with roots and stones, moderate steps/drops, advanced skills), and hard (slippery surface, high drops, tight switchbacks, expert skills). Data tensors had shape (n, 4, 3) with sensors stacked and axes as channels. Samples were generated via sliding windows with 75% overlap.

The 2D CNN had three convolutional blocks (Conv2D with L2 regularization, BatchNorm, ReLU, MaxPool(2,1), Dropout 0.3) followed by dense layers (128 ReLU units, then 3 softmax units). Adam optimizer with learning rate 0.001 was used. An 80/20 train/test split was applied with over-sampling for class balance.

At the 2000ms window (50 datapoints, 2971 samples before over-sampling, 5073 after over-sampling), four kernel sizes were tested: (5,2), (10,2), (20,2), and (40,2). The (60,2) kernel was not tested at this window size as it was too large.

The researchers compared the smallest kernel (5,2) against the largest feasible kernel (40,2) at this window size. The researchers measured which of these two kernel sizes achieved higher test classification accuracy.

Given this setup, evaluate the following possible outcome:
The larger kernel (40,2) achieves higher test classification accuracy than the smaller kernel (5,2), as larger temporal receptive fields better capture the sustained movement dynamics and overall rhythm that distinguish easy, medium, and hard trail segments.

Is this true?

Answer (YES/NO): YES